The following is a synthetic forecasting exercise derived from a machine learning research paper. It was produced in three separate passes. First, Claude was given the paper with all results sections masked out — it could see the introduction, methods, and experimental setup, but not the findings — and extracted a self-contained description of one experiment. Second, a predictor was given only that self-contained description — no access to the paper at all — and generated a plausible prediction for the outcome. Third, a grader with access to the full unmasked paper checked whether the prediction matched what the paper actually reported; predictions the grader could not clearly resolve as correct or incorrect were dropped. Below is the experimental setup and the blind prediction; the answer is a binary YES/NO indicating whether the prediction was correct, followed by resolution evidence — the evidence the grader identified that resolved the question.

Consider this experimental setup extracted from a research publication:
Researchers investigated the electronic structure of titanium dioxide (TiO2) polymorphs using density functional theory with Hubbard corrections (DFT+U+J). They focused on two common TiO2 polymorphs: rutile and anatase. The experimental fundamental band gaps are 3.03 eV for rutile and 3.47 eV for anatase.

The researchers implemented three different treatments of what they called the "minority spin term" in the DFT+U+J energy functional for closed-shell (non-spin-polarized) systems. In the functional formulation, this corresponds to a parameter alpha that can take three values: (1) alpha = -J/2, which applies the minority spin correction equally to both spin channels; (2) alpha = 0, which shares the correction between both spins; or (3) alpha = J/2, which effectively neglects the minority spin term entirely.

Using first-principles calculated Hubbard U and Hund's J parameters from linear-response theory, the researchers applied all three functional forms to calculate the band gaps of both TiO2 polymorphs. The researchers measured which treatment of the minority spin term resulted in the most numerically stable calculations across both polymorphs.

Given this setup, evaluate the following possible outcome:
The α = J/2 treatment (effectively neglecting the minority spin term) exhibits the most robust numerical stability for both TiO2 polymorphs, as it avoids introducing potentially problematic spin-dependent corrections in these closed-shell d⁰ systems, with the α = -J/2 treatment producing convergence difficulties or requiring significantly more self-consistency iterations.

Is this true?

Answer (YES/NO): YES